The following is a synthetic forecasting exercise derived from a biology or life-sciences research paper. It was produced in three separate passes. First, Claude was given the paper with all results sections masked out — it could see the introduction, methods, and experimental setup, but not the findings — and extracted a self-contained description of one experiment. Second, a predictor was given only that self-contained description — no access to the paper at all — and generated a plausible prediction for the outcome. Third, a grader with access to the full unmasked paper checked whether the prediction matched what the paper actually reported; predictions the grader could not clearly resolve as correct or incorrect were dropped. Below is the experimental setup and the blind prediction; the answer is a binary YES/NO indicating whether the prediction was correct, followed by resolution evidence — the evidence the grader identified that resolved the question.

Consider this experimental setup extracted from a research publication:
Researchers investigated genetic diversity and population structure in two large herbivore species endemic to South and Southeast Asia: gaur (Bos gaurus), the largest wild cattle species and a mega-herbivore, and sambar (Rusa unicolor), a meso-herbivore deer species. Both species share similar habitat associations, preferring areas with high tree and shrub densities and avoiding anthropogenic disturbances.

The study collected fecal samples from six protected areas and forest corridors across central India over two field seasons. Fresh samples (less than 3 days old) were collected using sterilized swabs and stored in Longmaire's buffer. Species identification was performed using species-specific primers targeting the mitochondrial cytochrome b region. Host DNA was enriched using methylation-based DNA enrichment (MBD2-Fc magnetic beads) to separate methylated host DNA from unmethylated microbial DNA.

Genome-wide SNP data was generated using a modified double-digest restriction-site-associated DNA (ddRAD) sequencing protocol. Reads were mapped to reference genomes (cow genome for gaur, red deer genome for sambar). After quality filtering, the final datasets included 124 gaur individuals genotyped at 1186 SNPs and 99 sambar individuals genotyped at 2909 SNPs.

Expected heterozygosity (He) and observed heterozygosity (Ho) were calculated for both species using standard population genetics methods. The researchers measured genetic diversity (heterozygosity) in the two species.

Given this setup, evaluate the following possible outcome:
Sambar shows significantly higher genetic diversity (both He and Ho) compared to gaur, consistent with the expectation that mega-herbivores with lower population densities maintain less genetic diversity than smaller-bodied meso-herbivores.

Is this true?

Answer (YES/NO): NO